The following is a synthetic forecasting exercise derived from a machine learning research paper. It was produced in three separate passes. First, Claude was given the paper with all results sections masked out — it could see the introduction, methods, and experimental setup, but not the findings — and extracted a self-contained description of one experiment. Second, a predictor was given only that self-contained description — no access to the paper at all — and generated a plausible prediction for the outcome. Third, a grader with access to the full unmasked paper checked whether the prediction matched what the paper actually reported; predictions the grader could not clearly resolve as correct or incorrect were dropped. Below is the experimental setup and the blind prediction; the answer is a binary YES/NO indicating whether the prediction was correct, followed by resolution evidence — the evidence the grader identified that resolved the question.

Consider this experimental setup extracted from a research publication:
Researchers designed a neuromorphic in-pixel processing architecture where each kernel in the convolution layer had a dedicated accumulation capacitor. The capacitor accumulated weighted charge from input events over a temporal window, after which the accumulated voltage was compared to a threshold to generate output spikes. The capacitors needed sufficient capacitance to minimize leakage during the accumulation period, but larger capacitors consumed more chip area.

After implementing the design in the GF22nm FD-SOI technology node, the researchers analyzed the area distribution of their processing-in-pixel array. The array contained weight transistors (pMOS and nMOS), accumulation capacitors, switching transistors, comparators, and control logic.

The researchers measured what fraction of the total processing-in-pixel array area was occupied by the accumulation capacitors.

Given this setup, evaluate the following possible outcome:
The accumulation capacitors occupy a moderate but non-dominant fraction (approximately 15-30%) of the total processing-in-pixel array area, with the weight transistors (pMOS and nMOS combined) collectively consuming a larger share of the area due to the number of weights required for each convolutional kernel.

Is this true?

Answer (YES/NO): NO